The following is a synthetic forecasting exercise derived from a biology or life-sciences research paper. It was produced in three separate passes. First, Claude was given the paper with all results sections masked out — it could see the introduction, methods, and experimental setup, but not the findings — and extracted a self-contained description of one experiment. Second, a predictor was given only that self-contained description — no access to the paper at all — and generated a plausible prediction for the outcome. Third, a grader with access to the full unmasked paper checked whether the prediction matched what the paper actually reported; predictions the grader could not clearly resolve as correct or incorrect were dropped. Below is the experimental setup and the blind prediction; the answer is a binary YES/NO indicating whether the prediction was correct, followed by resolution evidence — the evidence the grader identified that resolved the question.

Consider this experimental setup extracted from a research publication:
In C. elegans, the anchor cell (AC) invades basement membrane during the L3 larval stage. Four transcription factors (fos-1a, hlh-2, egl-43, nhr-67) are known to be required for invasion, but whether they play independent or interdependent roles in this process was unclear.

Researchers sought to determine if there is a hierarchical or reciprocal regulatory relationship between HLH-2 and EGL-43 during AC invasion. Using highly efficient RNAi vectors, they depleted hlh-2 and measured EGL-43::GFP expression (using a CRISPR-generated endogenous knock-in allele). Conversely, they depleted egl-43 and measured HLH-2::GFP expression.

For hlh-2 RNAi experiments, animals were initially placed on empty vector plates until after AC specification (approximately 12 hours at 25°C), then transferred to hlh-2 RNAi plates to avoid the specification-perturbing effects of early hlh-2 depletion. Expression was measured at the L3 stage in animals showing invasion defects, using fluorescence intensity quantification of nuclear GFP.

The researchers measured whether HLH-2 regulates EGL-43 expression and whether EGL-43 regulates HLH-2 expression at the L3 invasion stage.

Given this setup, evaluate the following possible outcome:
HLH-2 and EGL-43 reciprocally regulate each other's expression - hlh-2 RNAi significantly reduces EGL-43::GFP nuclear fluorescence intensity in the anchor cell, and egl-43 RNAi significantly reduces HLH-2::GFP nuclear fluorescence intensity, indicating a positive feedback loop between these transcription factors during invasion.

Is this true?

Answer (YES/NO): NO